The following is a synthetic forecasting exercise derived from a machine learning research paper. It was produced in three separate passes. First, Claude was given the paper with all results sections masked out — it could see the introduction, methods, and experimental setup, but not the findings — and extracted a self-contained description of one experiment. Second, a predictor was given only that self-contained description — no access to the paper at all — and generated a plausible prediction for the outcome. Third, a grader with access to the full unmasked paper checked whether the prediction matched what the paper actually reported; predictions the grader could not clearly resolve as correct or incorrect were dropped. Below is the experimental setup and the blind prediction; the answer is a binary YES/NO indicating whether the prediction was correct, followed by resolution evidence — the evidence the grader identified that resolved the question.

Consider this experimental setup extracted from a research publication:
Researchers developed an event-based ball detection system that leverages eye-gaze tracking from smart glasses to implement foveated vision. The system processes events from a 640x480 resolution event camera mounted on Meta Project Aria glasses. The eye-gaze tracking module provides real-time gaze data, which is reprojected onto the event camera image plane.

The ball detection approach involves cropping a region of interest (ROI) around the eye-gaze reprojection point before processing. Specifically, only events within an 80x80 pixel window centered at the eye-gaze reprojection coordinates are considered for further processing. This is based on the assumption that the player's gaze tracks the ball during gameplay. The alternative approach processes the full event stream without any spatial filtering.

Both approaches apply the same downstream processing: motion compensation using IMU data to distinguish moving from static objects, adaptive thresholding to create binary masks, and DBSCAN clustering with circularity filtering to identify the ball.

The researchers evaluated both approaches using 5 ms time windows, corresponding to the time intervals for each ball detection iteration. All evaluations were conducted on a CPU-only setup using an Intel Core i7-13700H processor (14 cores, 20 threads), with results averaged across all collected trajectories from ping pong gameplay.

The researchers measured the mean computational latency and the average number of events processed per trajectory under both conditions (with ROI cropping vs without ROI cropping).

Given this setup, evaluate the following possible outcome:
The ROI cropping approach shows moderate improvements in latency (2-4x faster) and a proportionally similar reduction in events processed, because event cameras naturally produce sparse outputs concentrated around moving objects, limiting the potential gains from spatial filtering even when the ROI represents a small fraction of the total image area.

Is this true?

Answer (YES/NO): NO